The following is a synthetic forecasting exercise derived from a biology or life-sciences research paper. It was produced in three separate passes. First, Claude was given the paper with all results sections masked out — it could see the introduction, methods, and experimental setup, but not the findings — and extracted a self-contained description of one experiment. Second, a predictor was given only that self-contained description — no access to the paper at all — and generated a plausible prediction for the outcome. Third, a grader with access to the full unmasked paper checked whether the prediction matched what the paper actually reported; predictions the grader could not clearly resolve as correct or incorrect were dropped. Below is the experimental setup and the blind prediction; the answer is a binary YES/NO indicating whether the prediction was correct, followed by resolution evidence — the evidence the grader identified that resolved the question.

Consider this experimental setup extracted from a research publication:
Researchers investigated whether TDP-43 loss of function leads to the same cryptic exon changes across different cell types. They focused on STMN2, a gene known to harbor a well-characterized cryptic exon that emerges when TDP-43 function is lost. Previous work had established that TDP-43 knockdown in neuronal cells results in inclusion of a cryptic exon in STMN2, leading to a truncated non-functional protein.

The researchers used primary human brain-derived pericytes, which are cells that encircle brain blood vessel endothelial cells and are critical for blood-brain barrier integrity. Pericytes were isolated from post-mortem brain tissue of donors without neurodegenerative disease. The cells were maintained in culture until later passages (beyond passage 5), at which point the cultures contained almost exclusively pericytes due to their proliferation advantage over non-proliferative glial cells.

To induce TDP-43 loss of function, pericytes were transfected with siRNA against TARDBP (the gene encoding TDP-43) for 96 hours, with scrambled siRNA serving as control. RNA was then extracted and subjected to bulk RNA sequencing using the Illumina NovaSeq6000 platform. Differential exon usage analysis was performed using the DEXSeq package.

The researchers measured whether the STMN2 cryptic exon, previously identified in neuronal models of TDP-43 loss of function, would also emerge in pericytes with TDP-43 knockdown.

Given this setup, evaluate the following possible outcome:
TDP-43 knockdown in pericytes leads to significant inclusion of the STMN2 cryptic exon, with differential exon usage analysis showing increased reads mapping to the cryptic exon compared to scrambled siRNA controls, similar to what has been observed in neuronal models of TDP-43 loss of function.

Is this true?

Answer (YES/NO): NO